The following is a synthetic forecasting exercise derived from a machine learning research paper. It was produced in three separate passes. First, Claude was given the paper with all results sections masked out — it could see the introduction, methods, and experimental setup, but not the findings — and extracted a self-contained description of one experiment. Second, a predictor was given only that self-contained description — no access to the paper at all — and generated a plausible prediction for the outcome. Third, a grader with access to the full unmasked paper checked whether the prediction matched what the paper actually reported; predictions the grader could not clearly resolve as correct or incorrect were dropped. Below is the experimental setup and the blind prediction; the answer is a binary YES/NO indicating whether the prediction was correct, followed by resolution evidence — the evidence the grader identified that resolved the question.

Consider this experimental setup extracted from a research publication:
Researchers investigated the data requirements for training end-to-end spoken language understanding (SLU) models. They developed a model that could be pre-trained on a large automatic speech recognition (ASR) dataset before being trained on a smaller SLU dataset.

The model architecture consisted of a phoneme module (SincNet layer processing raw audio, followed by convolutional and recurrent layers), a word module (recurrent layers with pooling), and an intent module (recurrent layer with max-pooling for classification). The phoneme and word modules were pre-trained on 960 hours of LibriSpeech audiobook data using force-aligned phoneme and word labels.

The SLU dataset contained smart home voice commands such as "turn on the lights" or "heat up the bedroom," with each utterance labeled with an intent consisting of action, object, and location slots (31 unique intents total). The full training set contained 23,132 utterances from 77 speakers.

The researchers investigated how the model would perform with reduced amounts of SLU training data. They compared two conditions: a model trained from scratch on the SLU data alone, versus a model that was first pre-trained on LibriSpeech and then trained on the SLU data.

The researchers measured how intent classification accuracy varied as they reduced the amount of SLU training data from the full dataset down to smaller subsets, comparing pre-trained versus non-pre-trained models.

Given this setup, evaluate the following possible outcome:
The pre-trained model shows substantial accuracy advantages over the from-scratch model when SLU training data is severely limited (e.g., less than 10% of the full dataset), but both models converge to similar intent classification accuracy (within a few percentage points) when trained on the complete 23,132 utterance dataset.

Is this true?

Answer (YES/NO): YES